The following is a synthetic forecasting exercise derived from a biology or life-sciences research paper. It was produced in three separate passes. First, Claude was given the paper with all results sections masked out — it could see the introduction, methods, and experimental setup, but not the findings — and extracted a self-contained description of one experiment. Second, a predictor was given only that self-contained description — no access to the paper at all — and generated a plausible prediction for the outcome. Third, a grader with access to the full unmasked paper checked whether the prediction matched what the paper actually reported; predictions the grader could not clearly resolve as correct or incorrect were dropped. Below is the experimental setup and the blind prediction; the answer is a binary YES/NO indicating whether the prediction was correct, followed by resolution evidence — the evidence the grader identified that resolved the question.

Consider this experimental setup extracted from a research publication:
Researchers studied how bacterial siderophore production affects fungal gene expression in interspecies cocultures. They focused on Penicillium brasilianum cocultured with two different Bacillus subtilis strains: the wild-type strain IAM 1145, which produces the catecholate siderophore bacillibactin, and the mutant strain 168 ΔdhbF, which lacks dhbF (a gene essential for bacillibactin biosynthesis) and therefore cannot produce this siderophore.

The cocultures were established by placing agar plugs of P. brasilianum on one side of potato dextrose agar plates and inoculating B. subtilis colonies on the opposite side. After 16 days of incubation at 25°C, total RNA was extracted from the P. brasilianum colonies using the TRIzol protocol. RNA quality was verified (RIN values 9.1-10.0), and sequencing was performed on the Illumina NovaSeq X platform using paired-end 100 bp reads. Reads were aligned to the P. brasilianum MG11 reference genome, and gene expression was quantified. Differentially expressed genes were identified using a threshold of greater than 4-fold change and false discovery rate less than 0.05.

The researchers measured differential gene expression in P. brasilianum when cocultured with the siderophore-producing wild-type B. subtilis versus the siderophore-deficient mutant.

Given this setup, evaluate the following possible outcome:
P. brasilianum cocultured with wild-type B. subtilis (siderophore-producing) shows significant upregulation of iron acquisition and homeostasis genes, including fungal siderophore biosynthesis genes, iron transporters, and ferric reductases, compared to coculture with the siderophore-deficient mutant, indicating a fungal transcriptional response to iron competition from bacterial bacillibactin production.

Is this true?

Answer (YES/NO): NO